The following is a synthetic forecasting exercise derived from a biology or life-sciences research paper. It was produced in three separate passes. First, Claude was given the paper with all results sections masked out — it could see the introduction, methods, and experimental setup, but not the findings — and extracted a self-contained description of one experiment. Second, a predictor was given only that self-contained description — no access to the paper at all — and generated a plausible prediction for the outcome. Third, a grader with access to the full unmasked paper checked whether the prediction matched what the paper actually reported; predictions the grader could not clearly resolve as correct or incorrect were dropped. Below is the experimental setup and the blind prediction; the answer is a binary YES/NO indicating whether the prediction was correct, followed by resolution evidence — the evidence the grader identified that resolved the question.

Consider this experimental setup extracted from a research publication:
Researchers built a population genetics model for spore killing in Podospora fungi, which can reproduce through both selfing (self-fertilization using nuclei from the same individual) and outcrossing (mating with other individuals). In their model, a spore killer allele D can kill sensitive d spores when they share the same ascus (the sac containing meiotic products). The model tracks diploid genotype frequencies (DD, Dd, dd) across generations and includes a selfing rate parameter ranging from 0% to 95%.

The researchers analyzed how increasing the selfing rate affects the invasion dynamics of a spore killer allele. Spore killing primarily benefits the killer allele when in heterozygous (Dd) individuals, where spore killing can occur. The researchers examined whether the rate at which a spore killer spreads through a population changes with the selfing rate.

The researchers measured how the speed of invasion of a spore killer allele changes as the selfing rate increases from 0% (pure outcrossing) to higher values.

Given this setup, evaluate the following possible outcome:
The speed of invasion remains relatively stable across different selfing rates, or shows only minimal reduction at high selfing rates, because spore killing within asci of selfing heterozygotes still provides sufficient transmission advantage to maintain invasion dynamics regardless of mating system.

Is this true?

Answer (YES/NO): NO